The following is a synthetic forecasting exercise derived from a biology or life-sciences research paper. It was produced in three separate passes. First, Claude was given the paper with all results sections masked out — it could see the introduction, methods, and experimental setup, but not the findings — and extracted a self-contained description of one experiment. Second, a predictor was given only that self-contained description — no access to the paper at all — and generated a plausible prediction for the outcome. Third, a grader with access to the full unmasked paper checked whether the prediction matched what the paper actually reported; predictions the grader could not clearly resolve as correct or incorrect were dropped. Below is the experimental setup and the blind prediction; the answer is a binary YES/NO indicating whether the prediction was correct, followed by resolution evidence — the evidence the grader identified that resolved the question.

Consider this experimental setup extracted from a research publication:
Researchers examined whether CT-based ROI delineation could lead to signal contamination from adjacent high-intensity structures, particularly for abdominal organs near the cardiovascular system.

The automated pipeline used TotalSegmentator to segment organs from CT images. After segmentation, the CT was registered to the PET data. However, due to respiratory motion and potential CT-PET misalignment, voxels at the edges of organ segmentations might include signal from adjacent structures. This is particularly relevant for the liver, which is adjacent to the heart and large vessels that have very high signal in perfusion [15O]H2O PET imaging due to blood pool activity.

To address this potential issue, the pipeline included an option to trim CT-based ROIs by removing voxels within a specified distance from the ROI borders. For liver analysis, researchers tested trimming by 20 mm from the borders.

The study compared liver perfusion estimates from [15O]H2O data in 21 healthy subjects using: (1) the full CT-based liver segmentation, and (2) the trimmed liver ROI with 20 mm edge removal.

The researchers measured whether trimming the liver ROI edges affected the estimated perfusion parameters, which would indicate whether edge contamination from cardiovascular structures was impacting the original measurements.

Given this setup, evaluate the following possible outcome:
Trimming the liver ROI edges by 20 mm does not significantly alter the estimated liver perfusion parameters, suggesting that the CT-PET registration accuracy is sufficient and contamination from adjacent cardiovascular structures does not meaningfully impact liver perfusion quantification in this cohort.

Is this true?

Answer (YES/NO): NO